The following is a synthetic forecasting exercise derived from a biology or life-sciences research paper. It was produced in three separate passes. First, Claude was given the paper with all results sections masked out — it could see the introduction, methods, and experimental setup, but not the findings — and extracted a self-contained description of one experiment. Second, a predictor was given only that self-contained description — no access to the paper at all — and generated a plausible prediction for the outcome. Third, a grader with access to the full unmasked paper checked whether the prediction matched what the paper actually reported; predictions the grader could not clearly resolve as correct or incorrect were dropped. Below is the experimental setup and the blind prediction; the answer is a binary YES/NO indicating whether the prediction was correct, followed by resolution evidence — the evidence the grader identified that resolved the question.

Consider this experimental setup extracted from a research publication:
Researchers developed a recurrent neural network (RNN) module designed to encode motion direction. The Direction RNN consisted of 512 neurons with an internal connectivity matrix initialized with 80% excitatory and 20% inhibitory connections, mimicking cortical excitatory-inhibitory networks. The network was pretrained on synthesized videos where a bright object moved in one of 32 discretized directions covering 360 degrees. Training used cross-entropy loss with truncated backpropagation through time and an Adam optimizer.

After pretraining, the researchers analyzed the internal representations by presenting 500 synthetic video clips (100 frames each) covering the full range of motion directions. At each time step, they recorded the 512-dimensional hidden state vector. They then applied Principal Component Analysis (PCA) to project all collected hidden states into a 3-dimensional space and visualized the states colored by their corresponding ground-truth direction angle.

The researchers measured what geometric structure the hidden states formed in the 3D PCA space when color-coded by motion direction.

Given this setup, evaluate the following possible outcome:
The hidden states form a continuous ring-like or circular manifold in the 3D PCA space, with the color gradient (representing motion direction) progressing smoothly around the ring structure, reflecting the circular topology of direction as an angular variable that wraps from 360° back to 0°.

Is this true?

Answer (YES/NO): YES